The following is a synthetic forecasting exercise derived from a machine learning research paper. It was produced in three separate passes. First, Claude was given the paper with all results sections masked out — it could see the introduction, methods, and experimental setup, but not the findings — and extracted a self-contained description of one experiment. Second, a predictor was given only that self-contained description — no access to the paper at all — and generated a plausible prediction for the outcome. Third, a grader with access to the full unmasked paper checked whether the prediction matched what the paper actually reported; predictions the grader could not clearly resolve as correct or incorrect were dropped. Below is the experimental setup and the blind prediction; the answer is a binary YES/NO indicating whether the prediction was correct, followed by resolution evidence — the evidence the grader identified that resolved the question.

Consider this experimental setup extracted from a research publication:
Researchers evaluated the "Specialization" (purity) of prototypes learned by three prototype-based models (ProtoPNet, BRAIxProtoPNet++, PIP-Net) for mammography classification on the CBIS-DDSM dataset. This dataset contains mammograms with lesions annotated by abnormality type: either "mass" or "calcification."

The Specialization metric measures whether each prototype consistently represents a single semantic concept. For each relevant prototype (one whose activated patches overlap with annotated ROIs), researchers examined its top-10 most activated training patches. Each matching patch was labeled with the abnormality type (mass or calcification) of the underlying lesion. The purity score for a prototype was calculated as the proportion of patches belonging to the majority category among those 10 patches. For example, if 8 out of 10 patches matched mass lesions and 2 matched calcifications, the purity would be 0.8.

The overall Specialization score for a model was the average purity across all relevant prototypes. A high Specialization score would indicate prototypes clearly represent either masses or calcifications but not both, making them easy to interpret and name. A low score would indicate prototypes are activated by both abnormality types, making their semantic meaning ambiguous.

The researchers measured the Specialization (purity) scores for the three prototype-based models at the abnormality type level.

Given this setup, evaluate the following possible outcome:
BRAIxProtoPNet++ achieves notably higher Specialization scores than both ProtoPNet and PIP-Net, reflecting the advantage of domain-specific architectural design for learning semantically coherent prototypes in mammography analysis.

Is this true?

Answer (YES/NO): NO